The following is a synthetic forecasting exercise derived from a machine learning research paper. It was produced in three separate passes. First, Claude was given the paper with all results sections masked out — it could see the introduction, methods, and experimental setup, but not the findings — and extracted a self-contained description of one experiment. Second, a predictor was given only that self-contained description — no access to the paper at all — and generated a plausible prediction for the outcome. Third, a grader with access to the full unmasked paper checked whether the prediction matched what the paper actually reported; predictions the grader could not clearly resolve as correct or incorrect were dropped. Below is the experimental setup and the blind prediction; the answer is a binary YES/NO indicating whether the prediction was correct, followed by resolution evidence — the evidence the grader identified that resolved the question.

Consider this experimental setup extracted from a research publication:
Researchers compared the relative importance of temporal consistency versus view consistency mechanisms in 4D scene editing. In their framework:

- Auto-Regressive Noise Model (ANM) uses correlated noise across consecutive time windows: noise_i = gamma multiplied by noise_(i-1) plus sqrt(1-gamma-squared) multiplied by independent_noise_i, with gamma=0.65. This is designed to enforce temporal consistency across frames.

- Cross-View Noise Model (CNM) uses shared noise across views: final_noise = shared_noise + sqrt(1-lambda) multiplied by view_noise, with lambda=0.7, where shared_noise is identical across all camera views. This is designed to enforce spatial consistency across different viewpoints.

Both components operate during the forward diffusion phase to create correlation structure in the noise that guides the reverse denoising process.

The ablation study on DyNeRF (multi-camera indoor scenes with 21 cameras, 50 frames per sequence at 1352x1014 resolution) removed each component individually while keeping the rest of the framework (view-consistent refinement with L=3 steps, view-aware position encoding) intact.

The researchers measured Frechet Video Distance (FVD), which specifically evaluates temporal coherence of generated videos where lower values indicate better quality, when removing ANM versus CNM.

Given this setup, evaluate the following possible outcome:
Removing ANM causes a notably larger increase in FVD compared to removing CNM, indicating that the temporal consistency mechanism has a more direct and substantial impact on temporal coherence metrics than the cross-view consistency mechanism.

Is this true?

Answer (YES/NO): NO